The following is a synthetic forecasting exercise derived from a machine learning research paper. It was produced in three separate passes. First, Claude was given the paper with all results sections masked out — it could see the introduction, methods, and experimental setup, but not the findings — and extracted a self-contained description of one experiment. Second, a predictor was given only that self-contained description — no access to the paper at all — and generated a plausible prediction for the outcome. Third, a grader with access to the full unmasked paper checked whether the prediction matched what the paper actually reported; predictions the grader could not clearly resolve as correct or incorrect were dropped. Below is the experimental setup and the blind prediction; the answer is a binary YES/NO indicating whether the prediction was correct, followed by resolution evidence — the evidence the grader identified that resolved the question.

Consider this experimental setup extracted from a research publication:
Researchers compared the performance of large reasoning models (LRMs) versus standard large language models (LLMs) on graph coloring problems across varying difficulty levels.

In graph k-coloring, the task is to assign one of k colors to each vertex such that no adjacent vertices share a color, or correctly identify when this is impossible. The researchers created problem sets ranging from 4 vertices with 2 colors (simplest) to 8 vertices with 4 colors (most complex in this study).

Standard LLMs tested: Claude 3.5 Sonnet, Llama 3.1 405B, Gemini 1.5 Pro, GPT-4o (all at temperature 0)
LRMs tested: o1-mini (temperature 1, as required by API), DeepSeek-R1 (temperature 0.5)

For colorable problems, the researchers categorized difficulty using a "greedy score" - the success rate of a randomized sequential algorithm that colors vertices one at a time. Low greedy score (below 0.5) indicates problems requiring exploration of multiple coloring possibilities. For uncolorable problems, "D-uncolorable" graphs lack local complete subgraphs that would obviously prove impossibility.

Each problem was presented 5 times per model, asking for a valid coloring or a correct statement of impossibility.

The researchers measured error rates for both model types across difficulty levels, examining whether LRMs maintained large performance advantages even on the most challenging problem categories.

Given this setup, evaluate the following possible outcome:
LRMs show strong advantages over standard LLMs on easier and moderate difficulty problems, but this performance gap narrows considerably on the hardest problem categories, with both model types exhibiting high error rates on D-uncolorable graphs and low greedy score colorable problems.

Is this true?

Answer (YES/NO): NO